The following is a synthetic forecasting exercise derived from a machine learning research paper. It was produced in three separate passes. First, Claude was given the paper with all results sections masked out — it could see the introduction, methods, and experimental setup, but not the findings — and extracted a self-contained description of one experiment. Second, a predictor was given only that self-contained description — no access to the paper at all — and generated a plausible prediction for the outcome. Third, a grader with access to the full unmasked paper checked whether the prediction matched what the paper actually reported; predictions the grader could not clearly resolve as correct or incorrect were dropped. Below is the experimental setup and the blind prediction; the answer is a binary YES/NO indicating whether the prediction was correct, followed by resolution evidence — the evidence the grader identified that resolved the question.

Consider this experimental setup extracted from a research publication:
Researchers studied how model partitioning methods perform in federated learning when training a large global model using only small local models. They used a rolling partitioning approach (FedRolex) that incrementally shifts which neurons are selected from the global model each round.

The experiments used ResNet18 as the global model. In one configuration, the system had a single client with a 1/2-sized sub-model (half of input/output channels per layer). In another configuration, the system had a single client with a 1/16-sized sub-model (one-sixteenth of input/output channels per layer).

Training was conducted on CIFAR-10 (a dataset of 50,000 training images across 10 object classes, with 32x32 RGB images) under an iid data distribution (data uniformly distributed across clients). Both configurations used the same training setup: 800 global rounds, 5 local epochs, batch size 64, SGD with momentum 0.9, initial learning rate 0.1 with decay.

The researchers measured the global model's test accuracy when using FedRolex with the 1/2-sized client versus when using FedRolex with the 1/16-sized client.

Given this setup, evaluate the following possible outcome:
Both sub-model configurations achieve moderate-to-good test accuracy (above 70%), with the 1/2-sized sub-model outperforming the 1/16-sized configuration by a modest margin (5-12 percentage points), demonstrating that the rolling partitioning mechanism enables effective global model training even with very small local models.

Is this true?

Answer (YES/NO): NO